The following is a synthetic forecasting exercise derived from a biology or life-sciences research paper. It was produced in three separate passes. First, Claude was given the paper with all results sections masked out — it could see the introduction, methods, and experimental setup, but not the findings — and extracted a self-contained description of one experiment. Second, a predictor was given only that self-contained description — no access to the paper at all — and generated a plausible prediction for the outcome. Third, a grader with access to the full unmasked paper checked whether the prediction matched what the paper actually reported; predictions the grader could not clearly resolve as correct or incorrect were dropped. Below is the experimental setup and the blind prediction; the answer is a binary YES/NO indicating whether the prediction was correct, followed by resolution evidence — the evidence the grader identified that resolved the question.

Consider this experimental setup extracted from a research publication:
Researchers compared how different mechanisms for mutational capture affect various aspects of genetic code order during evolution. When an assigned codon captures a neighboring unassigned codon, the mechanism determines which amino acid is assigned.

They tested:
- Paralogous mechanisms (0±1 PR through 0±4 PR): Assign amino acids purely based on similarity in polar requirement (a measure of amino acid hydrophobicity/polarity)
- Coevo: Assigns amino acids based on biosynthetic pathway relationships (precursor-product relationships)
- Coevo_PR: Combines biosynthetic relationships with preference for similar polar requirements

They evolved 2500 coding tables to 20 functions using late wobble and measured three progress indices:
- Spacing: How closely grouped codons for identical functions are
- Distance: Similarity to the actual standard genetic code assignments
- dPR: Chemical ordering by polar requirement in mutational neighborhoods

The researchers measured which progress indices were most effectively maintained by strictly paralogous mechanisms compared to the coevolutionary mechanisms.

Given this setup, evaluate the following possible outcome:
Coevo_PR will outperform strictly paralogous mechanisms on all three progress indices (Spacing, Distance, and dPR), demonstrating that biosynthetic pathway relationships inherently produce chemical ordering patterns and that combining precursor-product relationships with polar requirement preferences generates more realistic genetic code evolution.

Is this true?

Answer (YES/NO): NO